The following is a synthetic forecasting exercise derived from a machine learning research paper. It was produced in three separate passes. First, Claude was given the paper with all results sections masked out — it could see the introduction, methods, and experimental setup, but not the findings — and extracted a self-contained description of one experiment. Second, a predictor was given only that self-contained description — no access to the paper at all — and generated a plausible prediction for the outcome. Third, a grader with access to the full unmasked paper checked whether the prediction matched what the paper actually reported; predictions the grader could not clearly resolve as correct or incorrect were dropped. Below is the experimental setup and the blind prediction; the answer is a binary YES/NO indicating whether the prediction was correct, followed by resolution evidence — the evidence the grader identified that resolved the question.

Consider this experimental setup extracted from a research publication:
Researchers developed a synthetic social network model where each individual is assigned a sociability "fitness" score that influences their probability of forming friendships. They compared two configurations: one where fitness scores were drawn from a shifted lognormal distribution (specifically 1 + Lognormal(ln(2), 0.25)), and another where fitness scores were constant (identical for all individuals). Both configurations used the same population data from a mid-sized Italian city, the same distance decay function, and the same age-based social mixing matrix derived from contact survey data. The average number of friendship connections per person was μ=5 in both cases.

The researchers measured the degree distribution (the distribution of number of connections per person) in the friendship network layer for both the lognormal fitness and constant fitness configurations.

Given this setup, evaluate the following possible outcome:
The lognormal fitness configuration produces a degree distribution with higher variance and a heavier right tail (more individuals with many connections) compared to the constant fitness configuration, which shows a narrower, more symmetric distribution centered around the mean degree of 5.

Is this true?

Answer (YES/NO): YES